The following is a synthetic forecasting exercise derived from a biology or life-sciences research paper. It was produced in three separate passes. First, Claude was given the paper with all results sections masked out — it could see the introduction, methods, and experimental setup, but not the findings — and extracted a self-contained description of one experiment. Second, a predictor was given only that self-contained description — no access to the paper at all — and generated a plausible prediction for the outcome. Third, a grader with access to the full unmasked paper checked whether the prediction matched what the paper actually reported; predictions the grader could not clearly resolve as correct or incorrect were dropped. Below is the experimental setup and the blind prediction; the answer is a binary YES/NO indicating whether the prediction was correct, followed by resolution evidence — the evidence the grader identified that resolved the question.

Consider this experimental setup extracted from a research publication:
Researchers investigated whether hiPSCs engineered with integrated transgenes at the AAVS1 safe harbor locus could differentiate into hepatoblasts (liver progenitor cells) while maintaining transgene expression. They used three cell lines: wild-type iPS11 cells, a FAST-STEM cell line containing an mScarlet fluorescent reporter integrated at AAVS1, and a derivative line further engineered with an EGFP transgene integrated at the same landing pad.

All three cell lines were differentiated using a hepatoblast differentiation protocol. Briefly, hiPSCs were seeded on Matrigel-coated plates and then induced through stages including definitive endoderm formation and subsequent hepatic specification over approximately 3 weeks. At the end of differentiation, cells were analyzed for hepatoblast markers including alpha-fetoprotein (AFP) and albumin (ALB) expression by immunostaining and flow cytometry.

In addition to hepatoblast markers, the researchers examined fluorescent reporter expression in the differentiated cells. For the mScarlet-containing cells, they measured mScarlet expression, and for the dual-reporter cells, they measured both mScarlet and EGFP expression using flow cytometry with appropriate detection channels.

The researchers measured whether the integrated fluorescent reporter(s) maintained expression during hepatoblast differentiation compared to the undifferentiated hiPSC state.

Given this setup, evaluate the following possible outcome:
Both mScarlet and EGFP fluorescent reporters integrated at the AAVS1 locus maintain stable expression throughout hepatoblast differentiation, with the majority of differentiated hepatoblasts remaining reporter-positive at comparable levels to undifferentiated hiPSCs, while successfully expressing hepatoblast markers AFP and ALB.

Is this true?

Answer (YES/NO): NO